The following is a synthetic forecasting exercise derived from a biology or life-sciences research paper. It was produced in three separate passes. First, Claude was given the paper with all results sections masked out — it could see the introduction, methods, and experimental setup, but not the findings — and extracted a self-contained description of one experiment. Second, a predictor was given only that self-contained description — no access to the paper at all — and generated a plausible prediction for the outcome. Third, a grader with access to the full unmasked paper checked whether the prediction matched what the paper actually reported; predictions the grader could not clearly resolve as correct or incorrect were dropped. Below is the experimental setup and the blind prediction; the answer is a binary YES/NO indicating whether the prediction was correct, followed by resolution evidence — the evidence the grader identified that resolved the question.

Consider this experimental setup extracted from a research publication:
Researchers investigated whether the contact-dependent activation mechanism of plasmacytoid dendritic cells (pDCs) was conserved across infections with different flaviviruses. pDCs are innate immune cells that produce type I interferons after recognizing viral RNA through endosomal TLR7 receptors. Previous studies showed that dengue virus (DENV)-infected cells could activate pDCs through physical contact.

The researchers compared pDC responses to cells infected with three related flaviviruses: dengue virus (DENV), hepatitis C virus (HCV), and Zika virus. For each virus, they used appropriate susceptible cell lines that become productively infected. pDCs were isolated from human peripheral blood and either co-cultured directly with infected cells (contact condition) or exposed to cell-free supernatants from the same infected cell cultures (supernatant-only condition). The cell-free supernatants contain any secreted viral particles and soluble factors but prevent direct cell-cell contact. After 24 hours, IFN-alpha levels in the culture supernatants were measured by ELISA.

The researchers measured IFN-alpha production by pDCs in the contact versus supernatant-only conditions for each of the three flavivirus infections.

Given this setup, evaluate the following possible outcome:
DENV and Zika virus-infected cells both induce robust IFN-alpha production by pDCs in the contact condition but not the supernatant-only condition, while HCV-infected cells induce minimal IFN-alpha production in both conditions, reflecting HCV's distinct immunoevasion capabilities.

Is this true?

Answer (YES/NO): NO